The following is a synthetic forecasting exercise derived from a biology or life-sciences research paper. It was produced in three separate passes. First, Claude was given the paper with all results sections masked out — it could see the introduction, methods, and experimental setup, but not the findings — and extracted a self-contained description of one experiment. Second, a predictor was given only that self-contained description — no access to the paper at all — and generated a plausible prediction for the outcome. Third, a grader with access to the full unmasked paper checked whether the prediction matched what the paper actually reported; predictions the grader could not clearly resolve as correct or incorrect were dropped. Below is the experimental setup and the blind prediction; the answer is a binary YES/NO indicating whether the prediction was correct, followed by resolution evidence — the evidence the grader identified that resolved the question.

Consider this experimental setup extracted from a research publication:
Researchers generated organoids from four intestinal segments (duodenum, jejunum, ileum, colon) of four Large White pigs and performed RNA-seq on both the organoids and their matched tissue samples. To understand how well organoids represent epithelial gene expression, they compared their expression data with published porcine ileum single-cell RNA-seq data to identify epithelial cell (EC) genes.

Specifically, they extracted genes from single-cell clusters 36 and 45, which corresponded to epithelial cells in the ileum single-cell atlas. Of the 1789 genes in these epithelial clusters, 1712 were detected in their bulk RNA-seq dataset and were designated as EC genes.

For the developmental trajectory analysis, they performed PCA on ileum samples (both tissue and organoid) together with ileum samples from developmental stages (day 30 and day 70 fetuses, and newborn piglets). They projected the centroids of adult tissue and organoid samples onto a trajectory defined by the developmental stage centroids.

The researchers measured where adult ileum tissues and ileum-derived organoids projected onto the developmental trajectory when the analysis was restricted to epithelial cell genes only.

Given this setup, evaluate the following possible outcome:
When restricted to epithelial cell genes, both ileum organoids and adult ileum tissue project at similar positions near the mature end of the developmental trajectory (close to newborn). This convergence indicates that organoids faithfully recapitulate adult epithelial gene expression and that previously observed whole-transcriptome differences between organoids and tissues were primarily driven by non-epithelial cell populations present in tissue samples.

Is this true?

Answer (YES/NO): NO